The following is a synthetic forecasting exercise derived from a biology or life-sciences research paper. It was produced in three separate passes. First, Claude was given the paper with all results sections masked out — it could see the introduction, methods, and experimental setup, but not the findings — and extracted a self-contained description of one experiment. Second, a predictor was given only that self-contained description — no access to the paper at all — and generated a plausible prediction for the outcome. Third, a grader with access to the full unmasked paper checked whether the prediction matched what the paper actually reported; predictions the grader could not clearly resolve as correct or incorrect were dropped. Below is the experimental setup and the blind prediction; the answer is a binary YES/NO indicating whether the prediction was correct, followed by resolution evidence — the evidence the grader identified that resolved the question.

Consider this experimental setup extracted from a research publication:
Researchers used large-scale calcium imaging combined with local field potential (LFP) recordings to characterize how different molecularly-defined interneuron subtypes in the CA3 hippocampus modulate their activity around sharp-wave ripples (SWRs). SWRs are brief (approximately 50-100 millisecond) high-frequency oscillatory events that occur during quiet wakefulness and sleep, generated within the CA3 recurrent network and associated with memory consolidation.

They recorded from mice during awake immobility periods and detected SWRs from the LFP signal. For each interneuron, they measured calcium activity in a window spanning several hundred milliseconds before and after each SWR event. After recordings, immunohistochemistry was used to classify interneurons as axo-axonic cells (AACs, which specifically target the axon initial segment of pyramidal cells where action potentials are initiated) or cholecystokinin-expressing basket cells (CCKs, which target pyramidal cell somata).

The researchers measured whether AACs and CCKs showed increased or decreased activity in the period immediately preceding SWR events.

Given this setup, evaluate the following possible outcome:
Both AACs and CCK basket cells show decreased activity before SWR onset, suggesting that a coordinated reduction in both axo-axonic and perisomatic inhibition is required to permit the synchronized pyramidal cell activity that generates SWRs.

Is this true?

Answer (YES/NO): NO